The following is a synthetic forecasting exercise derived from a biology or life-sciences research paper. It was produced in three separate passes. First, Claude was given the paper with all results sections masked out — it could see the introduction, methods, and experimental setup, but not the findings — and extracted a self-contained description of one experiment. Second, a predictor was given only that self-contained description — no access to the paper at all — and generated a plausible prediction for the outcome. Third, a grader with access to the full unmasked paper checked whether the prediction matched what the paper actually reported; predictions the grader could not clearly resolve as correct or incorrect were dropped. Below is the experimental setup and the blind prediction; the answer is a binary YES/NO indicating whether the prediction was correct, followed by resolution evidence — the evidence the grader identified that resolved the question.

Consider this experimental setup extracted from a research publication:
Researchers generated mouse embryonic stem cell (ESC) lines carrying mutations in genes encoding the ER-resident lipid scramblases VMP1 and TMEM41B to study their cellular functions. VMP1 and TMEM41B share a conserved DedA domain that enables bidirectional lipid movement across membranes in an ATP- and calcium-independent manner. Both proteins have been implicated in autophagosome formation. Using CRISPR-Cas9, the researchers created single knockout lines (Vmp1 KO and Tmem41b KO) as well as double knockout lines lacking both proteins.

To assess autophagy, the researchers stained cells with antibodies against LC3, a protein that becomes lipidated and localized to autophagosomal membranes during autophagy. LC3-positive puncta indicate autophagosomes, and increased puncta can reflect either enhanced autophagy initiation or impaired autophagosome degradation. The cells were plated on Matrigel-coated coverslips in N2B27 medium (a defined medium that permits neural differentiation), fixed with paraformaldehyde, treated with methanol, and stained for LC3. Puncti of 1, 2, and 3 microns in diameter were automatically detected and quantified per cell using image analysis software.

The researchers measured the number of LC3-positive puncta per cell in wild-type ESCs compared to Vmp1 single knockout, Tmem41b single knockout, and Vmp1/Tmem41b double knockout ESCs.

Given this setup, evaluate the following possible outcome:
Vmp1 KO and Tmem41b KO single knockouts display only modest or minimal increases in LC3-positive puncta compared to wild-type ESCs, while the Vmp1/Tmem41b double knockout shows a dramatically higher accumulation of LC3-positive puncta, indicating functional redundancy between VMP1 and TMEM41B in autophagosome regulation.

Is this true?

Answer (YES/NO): NO